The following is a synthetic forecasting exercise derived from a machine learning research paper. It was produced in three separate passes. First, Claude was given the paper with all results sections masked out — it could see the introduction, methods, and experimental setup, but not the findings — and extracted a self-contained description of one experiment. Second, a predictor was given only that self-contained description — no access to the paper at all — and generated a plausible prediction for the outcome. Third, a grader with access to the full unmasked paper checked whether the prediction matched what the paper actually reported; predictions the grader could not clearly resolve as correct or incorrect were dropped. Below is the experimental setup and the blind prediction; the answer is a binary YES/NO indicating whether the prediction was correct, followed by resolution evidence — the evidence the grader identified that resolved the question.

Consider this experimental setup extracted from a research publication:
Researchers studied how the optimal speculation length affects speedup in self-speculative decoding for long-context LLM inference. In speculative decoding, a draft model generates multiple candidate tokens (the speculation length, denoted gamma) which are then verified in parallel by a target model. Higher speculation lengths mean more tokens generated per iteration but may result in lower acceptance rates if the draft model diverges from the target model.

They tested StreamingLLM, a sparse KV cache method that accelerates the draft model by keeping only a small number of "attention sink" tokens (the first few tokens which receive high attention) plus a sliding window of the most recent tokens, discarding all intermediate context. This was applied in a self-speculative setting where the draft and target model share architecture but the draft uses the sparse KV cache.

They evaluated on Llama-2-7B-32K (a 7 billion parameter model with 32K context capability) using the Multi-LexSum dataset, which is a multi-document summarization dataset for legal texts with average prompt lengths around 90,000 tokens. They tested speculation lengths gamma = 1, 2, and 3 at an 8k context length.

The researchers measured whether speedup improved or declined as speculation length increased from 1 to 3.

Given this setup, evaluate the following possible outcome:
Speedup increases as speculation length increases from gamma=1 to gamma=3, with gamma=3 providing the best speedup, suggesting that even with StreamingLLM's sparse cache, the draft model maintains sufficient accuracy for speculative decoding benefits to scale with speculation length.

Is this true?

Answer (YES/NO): NO